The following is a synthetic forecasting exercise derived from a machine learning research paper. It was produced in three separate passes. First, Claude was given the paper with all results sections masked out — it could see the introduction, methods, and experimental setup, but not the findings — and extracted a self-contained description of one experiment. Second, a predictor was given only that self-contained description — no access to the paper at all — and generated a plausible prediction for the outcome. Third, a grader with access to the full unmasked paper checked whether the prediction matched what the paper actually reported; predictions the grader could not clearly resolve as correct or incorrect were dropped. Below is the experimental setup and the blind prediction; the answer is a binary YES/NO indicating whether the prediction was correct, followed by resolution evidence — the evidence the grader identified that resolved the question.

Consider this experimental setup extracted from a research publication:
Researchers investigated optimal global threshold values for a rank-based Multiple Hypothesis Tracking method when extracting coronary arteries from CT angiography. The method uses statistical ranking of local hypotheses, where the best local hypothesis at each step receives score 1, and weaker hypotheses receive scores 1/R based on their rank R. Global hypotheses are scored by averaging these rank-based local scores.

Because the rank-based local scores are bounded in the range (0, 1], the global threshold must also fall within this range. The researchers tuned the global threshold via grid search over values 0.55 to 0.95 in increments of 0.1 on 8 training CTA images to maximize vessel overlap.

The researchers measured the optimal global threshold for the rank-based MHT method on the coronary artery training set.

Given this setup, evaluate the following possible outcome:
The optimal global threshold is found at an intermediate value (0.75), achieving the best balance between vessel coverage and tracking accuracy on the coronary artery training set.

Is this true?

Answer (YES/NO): NO